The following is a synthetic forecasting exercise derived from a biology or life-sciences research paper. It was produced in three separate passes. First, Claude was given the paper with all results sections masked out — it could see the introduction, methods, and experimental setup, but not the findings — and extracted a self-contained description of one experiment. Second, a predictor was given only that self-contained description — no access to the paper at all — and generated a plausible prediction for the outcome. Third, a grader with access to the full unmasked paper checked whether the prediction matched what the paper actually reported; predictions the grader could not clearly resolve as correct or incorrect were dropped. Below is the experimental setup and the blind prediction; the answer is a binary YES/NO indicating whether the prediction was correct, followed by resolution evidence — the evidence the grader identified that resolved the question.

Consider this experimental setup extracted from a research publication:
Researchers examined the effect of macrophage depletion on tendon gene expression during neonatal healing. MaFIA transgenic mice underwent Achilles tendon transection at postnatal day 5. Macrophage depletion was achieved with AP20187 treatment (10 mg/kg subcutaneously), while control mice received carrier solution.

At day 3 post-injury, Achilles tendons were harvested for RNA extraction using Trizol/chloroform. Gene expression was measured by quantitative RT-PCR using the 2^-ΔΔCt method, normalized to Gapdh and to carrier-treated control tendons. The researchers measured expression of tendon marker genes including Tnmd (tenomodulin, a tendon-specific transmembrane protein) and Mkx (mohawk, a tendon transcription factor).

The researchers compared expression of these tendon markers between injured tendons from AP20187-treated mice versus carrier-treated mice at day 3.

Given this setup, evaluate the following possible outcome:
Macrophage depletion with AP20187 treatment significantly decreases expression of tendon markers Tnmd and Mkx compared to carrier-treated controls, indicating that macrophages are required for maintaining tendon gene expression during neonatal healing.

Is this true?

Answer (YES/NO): NO